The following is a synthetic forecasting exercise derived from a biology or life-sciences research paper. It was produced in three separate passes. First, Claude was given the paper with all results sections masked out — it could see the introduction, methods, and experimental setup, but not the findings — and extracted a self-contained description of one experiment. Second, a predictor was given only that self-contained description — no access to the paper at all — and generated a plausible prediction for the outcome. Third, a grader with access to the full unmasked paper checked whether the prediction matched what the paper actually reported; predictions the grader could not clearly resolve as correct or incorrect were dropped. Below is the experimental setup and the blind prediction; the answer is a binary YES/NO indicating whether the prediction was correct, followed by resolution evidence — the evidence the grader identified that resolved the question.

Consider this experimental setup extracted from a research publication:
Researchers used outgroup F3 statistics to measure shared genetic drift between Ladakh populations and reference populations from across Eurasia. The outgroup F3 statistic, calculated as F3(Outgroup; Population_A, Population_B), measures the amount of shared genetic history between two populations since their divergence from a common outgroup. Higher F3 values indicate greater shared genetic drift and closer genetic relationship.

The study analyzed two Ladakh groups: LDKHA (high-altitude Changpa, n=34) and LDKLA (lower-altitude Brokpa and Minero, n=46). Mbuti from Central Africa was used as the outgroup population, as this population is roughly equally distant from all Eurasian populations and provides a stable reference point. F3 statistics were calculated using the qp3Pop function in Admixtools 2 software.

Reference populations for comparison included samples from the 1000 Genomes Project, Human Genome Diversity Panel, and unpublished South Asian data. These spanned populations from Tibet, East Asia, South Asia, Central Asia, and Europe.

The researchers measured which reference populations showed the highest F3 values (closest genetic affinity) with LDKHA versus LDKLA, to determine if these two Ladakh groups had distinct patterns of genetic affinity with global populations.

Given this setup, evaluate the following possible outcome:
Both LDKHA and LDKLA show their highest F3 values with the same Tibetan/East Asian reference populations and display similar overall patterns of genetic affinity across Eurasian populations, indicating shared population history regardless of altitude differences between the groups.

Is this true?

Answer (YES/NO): NO